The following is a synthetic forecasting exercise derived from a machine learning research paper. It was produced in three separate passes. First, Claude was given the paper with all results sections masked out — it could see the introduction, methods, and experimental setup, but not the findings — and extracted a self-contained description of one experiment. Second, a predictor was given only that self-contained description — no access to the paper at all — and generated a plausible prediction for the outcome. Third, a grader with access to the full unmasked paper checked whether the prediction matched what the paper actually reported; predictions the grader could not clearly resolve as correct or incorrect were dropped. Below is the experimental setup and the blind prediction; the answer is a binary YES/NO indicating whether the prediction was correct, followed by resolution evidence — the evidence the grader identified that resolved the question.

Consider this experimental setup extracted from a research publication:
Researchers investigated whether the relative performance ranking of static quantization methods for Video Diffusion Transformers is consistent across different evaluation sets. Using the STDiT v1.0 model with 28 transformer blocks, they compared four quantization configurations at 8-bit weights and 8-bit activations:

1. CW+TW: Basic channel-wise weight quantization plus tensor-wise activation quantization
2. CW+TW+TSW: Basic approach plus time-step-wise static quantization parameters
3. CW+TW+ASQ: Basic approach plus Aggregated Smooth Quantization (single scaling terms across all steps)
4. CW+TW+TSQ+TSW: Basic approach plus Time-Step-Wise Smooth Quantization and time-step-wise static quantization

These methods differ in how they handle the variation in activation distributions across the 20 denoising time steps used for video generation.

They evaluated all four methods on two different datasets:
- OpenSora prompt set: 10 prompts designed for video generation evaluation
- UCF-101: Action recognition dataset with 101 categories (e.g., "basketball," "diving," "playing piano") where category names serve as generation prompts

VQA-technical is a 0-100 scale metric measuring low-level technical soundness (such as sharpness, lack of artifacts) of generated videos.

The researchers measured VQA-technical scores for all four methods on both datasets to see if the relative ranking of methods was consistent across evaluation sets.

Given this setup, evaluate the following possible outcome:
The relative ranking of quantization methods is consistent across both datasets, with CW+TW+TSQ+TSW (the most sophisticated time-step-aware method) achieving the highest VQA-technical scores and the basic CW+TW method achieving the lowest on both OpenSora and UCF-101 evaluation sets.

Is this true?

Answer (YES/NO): NO